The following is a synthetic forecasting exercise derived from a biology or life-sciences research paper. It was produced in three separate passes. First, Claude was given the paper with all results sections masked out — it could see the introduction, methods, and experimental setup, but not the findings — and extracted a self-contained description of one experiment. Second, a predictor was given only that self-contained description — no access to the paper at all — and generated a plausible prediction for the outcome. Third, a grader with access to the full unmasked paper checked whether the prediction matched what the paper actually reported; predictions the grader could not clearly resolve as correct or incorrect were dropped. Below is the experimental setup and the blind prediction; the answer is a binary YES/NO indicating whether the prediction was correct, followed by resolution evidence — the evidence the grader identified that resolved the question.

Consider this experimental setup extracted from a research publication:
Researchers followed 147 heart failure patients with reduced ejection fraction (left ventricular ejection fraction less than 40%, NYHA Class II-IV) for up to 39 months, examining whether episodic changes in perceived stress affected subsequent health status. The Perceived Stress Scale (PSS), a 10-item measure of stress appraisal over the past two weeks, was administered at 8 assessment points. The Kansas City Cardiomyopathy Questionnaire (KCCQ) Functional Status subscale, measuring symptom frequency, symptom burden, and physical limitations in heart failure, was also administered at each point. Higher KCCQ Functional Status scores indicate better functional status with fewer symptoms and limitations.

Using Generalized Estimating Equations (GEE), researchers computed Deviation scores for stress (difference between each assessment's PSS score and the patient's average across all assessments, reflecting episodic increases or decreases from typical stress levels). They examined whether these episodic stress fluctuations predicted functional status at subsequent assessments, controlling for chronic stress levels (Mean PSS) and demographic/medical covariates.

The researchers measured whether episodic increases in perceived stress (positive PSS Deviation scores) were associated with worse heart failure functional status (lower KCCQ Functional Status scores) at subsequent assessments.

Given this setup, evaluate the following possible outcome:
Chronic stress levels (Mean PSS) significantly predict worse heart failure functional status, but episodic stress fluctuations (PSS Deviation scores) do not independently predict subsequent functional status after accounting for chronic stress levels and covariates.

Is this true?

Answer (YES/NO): NO